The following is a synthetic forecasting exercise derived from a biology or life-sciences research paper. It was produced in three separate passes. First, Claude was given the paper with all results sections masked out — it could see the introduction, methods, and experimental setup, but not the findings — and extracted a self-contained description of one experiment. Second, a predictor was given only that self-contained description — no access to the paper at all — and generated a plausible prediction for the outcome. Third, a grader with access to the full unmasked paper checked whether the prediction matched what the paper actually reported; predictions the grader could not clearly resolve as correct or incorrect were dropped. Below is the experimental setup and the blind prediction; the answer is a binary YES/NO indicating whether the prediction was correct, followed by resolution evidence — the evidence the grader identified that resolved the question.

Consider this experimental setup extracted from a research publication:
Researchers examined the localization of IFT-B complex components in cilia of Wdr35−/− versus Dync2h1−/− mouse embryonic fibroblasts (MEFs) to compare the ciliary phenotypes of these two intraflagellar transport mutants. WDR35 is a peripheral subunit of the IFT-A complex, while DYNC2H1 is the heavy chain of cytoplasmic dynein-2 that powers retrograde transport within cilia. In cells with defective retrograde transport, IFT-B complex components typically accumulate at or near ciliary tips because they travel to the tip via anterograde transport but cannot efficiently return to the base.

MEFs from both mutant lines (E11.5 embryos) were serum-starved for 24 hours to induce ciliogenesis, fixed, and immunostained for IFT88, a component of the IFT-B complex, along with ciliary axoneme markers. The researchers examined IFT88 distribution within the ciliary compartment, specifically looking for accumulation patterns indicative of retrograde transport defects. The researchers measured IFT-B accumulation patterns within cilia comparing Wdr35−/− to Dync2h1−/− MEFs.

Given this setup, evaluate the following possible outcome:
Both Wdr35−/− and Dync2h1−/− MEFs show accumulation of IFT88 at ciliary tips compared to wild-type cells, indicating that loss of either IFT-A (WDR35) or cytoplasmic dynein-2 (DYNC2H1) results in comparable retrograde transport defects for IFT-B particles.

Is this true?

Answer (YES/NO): YES